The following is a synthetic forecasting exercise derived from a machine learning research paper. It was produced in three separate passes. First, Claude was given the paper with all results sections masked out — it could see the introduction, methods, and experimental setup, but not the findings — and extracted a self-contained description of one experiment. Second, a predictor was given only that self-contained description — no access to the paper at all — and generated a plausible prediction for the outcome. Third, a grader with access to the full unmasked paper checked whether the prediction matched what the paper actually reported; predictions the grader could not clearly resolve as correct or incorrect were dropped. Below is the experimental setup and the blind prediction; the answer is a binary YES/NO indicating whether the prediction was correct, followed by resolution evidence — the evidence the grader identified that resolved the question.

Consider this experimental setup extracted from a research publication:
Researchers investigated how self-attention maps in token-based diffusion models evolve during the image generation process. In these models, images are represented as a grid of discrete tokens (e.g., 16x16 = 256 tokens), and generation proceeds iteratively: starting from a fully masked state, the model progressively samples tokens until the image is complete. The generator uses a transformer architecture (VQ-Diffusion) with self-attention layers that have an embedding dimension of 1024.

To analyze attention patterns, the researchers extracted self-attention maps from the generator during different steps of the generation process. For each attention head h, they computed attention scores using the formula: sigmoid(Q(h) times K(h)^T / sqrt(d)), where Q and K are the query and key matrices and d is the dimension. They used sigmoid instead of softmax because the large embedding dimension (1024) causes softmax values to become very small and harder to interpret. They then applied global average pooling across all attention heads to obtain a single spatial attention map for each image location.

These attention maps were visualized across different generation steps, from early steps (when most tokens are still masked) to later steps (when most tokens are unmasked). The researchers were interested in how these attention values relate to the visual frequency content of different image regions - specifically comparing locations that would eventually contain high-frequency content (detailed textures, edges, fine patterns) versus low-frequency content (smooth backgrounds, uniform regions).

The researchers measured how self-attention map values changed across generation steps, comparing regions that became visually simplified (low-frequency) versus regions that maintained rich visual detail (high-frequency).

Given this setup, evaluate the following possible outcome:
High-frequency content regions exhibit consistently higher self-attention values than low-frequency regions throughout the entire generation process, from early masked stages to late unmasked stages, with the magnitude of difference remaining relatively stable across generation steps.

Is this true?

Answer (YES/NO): NO